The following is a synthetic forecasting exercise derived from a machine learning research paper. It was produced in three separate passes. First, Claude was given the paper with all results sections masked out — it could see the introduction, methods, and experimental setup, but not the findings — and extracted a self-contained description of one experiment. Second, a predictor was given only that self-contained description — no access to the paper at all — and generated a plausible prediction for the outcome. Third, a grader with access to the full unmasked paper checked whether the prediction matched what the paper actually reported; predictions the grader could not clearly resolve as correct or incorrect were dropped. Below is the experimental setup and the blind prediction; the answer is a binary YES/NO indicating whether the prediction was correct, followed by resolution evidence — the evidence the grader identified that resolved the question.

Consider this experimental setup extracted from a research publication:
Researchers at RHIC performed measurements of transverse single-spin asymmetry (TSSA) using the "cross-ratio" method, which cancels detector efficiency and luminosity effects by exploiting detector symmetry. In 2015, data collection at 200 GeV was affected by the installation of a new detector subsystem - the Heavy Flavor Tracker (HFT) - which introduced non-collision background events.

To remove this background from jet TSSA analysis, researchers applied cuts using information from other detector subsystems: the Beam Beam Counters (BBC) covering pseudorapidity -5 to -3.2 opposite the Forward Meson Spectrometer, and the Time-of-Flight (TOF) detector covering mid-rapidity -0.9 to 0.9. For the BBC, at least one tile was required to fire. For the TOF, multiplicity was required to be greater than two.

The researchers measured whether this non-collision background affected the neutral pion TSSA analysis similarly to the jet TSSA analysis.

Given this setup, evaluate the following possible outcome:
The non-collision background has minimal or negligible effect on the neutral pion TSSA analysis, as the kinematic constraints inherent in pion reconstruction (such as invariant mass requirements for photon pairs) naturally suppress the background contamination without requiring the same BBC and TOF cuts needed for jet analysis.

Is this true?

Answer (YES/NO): YES